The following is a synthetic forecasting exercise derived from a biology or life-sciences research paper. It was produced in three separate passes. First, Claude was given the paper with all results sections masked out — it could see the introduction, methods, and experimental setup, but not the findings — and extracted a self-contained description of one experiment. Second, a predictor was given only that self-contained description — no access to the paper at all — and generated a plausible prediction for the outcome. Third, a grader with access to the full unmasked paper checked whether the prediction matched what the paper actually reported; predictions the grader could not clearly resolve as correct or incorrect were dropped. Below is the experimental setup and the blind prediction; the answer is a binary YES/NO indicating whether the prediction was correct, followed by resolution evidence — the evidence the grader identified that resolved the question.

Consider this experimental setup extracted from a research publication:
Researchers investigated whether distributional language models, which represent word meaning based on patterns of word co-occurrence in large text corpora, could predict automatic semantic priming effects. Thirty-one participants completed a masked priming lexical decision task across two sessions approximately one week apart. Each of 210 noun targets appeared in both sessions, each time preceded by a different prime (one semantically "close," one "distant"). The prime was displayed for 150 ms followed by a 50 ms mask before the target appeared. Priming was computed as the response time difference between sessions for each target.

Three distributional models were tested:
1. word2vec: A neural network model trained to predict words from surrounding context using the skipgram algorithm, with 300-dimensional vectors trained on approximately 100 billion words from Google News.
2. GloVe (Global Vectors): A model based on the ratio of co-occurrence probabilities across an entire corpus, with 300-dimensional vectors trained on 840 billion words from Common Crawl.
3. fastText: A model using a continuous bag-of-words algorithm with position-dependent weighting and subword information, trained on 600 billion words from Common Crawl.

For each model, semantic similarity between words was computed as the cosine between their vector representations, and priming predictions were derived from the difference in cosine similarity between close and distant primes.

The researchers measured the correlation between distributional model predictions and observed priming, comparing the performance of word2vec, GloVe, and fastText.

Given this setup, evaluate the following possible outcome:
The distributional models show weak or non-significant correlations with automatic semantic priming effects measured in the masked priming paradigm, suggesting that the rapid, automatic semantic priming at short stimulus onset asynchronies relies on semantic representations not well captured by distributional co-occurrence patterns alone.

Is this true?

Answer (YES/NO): NO